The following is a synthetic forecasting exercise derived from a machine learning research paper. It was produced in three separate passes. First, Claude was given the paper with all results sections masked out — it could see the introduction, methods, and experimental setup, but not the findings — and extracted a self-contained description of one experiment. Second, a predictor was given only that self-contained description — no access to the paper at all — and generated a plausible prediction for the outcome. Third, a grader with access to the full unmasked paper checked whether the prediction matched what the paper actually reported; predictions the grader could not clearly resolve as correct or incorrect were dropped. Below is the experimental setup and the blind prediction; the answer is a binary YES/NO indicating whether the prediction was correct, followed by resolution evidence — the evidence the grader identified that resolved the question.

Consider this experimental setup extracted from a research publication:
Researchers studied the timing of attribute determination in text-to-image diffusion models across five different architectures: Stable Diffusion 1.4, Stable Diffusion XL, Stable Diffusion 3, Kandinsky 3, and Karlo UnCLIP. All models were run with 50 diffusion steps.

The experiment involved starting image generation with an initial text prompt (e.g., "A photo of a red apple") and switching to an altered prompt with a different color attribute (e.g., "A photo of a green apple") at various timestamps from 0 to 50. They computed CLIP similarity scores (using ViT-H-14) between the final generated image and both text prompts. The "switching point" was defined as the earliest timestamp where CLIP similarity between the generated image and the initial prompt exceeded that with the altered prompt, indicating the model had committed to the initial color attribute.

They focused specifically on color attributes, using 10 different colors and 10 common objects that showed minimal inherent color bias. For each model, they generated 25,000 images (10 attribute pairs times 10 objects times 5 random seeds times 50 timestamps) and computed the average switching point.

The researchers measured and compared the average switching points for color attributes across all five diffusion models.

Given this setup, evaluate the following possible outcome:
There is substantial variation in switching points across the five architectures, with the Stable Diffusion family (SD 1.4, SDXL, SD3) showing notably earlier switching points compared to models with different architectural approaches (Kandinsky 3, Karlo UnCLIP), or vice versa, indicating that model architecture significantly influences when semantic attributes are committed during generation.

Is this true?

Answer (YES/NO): NO